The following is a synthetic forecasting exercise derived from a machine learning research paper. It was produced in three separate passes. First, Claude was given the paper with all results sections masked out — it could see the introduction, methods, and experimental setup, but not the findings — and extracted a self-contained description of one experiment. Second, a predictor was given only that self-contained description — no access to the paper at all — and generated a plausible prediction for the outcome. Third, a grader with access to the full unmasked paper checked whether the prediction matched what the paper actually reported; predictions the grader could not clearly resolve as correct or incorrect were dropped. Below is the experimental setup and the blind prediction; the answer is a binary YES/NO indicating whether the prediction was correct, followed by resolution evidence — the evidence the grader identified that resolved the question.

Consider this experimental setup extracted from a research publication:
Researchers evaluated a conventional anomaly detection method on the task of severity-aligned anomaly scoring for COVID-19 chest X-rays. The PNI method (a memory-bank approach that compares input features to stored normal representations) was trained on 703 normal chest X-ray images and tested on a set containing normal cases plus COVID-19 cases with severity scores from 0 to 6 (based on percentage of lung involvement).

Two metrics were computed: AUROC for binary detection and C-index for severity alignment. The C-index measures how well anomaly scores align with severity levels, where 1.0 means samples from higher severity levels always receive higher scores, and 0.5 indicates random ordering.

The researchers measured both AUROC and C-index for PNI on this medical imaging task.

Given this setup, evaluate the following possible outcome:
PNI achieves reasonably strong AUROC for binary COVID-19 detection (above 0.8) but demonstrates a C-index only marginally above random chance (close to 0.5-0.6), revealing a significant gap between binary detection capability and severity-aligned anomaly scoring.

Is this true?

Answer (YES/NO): NO